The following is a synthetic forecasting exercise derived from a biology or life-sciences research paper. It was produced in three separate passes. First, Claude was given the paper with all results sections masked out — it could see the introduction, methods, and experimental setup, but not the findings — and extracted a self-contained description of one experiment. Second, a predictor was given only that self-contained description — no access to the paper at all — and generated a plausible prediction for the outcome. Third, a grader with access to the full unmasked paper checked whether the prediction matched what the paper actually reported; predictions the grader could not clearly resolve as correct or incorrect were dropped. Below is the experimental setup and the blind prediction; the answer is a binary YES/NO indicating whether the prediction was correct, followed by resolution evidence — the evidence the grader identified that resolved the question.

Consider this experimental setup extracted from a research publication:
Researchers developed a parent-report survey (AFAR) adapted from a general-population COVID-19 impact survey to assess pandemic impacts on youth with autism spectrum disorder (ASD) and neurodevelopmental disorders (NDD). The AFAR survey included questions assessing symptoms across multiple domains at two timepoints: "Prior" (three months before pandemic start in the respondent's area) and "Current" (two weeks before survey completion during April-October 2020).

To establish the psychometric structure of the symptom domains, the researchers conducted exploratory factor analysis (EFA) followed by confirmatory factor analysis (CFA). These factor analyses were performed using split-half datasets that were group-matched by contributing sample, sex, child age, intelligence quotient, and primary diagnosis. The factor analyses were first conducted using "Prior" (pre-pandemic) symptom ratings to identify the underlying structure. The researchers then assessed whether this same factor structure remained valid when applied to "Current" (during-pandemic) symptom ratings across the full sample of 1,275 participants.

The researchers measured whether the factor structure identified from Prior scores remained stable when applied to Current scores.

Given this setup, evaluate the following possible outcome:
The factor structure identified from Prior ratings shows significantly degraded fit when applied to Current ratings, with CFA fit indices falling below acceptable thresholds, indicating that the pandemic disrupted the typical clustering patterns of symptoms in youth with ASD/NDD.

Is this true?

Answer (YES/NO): NO